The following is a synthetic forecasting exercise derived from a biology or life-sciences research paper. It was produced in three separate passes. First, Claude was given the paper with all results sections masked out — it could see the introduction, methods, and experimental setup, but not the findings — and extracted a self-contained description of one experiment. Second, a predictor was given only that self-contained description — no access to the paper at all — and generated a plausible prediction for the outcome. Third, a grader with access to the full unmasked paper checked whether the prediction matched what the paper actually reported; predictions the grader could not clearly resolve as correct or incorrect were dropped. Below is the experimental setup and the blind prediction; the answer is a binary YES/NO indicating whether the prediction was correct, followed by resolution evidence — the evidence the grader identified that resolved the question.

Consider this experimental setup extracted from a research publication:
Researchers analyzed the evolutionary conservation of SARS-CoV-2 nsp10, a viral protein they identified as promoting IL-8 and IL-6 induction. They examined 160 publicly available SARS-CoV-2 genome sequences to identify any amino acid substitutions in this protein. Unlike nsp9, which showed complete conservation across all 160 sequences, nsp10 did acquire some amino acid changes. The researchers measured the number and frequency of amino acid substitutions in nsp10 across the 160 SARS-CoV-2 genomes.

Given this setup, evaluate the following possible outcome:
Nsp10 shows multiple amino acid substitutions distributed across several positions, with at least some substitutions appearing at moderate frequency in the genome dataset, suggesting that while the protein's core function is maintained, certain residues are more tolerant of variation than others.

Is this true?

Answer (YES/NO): NO